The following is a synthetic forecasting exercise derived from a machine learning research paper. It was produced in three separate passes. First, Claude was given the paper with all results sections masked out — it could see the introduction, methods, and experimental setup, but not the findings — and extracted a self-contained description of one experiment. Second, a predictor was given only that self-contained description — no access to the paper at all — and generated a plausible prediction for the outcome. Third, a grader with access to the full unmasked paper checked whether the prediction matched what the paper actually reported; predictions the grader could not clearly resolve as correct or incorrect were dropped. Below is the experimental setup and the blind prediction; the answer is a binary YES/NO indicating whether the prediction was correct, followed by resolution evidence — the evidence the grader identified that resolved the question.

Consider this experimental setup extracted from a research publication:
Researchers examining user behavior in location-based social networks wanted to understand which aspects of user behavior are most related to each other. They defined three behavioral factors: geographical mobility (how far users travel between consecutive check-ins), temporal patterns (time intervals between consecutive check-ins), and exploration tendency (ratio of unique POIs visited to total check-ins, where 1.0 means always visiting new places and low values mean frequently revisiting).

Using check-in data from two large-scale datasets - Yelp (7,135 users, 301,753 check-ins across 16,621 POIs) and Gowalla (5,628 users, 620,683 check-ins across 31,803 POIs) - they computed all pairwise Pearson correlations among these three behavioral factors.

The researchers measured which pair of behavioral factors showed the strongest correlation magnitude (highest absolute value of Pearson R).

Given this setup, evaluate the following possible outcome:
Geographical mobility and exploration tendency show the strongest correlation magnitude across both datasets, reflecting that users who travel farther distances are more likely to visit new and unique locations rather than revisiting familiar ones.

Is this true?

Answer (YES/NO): NO